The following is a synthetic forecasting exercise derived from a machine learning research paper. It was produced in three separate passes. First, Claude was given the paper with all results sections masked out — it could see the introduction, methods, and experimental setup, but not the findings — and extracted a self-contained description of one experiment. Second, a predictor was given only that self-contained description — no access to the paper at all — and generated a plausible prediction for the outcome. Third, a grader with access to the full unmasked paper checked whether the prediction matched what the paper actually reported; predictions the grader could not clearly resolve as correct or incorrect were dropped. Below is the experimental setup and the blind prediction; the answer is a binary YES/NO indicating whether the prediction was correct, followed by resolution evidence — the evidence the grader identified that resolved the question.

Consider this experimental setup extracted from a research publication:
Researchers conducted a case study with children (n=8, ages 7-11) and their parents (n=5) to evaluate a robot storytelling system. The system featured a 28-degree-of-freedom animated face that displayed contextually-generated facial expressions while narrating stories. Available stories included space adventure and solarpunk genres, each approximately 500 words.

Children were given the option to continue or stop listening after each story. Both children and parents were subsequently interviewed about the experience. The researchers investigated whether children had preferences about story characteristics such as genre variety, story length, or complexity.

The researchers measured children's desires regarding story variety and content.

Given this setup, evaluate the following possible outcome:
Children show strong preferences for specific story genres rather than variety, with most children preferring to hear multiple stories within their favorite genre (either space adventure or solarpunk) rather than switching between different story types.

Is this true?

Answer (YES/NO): NO